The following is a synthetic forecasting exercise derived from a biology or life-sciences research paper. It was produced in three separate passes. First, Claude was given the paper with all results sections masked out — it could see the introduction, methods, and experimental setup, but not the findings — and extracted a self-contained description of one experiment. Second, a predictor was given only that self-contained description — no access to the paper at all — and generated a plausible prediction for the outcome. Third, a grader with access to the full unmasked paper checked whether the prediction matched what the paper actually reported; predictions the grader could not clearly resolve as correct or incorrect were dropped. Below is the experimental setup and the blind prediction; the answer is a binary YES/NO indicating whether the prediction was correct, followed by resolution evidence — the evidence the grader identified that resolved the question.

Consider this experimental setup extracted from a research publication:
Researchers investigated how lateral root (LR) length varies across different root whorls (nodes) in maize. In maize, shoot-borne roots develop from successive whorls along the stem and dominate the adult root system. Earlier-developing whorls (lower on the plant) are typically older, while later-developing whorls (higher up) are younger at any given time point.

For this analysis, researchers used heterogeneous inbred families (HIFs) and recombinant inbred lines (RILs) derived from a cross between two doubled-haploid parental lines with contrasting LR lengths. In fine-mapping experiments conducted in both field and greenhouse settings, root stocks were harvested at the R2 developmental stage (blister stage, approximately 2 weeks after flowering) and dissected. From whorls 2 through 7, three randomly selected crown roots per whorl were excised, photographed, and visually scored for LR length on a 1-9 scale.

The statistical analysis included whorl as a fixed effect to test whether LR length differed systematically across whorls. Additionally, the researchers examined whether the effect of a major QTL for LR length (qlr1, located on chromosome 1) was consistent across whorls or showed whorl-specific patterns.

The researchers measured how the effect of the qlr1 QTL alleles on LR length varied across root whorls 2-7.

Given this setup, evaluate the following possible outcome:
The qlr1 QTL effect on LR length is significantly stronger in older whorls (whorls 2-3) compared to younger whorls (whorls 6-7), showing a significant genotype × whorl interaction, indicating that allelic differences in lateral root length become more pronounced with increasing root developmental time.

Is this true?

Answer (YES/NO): NO